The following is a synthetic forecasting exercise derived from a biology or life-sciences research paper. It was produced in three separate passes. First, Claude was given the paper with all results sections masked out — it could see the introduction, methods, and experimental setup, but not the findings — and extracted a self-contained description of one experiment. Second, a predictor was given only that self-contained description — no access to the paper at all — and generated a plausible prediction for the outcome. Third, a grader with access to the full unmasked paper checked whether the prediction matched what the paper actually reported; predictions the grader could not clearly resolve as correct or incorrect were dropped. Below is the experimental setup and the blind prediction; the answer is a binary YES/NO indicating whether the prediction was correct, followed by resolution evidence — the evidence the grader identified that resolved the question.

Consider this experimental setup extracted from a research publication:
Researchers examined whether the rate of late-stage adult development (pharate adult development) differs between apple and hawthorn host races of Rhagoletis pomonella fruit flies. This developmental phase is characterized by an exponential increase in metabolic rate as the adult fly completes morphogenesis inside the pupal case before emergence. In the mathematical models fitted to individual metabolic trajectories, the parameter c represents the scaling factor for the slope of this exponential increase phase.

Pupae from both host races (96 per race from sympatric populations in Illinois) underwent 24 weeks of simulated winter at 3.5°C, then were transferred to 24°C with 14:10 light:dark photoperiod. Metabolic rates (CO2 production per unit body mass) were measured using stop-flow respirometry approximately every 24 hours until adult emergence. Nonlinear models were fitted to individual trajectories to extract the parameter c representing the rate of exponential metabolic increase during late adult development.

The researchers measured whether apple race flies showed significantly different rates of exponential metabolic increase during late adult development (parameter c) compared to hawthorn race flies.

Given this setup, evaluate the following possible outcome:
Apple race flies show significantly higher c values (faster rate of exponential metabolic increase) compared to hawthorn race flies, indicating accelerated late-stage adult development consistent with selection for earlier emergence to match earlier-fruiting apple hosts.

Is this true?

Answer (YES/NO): NO